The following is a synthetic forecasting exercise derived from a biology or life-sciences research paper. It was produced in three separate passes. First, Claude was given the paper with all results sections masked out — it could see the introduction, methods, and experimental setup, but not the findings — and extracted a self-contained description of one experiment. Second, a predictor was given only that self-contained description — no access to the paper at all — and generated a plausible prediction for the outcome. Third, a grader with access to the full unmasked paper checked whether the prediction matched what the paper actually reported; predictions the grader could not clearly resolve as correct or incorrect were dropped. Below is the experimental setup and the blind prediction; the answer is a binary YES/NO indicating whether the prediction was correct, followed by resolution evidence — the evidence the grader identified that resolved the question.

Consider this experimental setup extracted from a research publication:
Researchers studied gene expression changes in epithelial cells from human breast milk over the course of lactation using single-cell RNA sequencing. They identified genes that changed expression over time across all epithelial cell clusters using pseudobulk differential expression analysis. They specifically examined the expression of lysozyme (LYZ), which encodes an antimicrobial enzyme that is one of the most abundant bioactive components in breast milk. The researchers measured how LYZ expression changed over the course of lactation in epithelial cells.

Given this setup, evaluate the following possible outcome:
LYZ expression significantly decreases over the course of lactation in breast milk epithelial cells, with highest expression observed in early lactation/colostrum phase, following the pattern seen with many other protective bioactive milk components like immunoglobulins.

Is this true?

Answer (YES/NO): NO